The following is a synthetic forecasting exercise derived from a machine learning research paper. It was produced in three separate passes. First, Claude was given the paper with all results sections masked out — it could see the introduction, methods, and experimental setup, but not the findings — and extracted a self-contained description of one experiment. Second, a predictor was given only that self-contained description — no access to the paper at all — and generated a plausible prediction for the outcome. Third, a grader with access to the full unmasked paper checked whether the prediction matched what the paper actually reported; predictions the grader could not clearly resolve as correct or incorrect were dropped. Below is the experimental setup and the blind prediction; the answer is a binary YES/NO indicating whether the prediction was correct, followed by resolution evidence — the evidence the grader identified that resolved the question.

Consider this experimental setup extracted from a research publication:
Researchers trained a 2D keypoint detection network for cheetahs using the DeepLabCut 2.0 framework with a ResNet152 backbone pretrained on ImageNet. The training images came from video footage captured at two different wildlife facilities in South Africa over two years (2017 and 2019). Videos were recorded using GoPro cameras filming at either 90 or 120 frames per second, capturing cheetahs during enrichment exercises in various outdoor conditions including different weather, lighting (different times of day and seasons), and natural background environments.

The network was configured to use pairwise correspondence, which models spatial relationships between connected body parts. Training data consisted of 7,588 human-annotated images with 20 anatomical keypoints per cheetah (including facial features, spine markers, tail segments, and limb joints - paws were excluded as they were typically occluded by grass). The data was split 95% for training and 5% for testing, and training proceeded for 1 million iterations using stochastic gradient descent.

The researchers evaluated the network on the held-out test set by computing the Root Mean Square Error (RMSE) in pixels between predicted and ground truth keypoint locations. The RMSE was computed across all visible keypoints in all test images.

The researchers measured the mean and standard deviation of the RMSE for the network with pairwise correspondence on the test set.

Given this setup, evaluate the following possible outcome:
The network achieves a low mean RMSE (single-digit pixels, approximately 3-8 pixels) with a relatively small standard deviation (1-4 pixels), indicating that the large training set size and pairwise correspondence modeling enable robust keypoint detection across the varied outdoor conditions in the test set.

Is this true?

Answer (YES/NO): NO